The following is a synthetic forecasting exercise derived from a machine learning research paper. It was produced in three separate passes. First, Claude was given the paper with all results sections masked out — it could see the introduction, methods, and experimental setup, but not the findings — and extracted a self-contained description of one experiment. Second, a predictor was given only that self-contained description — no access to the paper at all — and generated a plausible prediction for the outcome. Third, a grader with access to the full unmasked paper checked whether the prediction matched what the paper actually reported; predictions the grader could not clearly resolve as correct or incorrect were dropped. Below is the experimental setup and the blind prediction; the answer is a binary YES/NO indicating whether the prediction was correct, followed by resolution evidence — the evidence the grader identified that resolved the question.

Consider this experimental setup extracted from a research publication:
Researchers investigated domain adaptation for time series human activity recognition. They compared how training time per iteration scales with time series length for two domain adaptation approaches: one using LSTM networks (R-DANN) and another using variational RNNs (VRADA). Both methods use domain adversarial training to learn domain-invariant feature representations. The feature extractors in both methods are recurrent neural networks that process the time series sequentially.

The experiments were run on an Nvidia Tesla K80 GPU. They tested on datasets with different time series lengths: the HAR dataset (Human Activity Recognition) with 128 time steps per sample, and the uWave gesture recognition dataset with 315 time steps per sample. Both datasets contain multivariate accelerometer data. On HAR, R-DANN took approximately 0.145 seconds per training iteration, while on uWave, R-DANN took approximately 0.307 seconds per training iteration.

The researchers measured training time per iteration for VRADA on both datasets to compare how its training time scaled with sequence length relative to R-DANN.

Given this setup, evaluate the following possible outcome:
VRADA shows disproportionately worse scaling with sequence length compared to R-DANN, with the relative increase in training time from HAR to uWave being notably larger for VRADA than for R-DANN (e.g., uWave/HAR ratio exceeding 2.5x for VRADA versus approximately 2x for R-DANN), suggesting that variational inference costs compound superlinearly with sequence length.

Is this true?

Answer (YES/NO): NO